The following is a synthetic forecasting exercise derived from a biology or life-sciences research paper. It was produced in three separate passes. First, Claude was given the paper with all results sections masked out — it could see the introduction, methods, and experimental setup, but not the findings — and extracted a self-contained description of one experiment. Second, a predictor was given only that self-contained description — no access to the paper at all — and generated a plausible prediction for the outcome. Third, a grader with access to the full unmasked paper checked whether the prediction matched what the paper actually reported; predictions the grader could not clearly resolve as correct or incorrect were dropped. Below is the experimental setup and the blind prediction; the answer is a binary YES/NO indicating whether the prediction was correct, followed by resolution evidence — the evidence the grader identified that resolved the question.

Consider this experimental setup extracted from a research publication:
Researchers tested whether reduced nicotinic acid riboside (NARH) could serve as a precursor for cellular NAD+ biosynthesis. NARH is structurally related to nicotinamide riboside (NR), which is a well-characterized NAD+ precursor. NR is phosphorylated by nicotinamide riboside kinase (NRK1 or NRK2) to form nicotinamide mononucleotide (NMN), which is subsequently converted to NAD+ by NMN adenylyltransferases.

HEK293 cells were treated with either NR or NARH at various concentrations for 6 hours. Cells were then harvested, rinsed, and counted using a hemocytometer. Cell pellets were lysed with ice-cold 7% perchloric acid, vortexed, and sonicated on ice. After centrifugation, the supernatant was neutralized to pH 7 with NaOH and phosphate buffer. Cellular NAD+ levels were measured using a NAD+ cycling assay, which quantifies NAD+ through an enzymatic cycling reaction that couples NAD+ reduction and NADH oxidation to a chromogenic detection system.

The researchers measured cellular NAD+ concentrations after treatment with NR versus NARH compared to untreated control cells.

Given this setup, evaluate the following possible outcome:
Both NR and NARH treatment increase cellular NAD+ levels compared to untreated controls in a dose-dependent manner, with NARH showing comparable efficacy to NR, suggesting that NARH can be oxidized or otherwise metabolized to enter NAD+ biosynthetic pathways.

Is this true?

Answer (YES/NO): NO